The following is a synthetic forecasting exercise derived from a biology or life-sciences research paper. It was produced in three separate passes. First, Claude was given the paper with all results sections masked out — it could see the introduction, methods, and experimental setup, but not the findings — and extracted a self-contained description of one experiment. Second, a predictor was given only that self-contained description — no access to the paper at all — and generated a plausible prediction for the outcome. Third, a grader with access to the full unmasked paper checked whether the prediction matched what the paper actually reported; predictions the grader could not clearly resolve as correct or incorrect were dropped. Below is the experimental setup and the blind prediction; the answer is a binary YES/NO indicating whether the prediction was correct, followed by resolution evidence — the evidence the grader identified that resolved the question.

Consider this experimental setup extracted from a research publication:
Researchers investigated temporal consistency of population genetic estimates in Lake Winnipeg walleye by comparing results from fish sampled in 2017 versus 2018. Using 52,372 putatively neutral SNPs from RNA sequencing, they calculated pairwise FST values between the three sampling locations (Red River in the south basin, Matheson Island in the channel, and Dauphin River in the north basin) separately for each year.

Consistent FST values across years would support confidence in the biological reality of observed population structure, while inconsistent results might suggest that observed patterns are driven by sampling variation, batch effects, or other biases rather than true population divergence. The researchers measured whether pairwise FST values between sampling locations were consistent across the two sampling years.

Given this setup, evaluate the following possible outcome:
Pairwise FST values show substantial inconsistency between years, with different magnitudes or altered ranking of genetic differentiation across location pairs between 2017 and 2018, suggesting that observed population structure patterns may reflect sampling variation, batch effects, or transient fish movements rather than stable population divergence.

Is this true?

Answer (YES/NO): NO